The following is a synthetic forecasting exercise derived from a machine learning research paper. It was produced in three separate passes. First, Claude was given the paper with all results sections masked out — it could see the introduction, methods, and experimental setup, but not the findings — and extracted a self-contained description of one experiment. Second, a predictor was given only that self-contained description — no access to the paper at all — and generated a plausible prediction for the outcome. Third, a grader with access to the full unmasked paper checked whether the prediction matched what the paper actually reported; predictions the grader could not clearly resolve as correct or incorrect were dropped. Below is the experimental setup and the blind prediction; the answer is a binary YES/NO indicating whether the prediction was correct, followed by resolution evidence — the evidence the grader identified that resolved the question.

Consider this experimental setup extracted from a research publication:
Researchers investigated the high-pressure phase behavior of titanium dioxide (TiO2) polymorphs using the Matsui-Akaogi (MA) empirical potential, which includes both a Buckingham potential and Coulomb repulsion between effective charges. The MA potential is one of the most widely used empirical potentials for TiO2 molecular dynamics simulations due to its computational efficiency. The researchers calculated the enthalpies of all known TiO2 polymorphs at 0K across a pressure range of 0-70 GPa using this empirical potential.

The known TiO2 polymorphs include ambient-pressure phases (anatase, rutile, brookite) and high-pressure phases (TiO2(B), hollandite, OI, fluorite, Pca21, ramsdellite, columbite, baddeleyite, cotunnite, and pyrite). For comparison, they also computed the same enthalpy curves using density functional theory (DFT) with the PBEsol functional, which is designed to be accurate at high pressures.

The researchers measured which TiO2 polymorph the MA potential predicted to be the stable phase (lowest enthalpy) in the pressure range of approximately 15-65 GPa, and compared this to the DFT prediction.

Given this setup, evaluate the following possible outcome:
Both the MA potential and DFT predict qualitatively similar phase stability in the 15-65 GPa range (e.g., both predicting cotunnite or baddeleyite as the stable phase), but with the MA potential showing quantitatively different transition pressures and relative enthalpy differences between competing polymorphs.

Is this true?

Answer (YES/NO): NO